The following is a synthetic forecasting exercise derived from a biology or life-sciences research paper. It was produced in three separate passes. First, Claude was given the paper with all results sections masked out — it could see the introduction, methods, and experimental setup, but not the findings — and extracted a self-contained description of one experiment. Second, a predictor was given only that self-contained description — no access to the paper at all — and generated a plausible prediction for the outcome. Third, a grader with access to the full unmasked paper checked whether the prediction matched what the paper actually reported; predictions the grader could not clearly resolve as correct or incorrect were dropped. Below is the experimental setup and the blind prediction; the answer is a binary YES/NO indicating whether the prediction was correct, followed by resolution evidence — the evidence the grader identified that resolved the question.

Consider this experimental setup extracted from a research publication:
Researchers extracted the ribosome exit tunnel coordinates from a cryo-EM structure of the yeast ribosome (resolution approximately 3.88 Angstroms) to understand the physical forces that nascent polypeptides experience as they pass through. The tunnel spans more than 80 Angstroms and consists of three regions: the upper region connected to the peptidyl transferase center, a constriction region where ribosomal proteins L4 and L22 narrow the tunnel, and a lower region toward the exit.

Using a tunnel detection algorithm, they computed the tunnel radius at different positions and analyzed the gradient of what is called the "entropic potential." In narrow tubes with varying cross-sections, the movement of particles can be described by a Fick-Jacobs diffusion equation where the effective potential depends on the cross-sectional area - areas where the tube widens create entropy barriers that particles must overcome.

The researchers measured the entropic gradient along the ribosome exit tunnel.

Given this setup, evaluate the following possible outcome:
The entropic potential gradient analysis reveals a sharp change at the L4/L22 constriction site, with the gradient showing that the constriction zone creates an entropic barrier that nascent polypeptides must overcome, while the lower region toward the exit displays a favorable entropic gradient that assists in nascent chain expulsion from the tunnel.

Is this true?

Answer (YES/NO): NO